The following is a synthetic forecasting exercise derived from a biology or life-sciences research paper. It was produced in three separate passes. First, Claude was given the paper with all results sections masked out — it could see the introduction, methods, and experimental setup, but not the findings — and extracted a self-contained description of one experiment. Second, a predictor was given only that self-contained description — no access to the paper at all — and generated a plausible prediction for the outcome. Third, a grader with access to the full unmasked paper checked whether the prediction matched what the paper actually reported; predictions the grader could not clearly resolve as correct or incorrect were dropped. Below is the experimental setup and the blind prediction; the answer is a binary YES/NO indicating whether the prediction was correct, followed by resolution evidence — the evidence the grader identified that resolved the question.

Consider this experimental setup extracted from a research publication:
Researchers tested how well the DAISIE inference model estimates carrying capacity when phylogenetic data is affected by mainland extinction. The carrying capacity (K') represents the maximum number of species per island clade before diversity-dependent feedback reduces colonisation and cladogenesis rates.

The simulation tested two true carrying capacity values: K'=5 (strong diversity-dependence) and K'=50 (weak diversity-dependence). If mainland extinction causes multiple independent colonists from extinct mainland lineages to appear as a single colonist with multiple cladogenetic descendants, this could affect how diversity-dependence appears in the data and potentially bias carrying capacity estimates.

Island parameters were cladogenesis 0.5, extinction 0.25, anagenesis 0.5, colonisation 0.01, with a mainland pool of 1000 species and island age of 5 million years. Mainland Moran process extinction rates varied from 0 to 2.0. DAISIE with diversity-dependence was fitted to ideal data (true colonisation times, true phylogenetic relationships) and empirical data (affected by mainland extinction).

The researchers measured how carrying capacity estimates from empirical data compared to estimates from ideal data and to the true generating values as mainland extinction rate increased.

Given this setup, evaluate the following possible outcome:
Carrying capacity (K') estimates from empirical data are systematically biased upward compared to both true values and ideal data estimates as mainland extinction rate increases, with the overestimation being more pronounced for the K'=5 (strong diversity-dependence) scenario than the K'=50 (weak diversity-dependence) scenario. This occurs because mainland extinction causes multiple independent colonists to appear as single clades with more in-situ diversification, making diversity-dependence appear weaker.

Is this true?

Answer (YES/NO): NO